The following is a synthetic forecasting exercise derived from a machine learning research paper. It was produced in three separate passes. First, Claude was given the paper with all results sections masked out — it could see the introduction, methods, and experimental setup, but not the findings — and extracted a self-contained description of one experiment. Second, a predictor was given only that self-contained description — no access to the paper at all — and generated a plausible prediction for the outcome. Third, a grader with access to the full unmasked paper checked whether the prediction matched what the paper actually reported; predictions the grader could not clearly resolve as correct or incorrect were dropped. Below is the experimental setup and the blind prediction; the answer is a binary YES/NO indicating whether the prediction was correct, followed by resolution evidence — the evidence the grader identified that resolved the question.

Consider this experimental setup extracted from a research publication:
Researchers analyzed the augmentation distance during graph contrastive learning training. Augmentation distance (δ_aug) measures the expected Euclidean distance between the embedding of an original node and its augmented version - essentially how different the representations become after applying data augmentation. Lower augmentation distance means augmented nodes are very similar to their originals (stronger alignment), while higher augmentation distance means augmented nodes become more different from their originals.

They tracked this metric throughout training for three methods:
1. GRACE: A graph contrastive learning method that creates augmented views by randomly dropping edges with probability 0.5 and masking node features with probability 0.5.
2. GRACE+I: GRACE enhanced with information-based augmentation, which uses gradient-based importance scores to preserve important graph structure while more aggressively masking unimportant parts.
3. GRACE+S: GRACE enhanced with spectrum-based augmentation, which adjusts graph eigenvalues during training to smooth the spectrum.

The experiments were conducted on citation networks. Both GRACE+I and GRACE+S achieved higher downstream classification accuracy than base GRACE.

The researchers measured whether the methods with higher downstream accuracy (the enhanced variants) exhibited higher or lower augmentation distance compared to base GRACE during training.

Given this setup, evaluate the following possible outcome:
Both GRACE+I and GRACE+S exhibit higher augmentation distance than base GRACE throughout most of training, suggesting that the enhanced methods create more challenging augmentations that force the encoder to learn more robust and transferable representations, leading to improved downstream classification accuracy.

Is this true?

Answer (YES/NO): YES